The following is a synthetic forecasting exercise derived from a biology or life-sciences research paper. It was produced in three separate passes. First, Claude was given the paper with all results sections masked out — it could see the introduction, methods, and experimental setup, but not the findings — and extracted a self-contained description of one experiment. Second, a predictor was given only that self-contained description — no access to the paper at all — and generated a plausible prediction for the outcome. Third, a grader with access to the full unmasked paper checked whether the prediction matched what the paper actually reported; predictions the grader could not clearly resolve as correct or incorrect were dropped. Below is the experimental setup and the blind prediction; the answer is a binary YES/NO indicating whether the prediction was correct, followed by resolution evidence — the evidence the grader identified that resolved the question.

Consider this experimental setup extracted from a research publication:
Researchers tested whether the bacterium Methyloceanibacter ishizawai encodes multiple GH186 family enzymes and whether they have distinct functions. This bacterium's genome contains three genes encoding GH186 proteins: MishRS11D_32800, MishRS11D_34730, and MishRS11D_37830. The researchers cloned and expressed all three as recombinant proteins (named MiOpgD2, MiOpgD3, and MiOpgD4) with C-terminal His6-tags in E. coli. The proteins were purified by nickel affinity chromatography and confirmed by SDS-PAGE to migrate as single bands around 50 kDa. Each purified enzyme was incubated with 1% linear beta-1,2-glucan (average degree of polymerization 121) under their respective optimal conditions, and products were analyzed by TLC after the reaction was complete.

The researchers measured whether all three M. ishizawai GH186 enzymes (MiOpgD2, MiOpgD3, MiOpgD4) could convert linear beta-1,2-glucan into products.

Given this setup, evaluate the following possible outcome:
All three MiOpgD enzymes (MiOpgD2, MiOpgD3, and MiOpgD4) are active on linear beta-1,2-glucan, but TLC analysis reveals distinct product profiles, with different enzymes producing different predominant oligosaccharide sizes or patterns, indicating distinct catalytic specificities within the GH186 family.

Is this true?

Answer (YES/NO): YES